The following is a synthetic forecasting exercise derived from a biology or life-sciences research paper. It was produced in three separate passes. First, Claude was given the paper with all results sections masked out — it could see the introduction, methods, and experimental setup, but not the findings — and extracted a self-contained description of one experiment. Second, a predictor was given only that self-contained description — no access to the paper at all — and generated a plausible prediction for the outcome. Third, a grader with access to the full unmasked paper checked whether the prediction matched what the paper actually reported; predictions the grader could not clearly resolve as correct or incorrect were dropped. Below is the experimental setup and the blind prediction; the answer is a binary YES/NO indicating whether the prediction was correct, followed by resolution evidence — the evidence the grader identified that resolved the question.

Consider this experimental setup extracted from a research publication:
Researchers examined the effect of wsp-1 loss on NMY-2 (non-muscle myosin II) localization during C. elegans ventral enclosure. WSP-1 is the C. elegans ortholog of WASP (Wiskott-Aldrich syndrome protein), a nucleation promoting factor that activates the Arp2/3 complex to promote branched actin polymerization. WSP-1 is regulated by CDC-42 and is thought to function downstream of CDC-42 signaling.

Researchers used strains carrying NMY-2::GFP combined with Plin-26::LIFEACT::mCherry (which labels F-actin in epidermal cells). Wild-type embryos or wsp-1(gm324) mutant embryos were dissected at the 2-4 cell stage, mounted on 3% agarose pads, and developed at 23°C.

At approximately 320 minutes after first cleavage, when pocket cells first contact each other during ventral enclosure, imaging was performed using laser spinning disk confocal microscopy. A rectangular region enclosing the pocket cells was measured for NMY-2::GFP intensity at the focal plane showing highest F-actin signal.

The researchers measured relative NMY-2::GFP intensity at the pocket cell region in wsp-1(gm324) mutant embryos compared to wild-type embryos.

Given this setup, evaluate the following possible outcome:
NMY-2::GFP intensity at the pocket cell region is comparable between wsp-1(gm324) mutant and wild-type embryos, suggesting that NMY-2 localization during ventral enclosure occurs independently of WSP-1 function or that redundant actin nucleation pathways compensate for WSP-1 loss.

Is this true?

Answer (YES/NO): NO